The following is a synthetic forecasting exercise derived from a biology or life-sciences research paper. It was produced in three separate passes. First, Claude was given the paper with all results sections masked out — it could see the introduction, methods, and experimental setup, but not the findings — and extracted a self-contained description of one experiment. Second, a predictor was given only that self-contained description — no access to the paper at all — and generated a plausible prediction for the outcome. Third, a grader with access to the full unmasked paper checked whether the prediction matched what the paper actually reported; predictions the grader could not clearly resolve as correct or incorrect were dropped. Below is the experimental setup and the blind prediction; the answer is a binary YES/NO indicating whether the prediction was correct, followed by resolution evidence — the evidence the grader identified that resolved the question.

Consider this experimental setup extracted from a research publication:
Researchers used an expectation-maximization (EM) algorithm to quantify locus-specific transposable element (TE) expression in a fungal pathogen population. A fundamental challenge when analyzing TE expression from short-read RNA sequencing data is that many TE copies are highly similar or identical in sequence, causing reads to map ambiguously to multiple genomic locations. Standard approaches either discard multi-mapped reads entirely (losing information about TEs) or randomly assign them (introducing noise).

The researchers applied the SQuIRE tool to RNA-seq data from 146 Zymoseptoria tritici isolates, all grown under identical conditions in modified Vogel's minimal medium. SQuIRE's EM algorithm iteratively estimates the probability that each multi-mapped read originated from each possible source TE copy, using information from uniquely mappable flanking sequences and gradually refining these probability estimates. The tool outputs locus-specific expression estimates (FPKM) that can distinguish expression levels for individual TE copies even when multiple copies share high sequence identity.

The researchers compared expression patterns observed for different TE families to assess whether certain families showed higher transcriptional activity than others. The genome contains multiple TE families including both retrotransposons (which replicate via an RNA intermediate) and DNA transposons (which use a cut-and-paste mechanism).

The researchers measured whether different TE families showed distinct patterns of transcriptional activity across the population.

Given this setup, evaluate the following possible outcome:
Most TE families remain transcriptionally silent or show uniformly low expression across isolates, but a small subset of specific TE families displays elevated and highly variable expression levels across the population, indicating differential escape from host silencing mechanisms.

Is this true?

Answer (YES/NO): NO